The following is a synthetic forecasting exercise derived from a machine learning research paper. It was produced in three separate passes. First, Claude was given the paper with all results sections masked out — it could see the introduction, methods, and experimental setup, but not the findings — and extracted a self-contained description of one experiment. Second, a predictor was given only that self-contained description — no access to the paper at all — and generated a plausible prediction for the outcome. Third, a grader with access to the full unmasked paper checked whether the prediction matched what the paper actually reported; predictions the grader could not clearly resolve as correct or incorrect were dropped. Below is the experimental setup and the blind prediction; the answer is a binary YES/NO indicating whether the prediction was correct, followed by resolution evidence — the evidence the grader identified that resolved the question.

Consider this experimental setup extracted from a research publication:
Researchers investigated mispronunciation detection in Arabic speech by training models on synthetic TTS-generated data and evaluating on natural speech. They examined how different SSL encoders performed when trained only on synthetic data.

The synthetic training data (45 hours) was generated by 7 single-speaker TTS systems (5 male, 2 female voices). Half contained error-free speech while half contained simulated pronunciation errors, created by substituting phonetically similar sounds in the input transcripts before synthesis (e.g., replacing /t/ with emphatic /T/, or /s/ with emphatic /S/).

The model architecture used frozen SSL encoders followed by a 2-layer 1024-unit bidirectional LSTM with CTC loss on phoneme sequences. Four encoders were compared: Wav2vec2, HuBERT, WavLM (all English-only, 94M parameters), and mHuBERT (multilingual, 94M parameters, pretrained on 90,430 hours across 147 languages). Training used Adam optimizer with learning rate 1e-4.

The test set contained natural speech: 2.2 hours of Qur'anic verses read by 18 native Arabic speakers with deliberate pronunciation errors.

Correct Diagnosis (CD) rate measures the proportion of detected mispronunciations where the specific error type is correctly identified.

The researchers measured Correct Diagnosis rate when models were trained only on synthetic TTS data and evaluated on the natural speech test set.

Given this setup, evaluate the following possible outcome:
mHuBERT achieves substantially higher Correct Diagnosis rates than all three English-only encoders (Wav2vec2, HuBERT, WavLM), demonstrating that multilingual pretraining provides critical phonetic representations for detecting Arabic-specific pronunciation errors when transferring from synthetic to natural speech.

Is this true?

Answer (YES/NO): YES